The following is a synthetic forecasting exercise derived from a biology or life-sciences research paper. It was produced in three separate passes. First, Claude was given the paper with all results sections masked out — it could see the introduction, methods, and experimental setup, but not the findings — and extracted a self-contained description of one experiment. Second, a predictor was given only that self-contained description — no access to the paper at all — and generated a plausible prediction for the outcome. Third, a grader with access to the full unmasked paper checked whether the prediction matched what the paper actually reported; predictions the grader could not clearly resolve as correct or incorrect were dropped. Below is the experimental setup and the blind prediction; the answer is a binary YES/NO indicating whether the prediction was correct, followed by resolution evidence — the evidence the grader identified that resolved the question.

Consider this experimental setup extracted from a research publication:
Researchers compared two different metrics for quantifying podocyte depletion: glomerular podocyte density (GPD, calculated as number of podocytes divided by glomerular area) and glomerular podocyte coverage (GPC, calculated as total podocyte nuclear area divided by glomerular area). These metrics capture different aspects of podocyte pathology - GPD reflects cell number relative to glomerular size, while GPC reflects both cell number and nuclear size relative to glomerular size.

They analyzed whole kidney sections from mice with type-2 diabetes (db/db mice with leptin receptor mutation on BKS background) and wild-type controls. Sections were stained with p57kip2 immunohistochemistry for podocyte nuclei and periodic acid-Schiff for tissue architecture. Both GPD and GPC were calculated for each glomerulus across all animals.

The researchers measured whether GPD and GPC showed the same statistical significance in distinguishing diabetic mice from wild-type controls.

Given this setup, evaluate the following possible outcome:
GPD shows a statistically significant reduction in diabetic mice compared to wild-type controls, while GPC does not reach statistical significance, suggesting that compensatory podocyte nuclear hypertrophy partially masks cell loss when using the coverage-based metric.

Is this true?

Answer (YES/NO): NO